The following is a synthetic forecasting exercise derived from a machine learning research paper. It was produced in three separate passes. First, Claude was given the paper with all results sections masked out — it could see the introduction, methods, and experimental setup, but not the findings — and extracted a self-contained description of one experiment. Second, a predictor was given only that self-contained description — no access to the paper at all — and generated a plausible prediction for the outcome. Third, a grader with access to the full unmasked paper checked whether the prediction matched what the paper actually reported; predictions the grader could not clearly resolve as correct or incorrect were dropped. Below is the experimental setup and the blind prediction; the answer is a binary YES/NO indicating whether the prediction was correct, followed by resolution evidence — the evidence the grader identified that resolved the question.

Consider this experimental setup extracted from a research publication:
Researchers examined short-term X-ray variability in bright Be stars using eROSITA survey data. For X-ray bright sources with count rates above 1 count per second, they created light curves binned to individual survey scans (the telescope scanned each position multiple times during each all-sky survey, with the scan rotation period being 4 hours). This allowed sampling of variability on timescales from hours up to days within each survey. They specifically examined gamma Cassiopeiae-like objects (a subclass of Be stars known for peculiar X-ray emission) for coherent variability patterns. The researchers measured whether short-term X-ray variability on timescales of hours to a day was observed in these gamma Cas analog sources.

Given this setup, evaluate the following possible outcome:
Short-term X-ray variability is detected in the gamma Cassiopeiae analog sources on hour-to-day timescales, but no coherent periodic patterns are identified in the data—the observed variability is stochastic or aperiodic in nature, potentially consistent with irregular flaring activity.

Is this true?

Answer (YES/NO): NO